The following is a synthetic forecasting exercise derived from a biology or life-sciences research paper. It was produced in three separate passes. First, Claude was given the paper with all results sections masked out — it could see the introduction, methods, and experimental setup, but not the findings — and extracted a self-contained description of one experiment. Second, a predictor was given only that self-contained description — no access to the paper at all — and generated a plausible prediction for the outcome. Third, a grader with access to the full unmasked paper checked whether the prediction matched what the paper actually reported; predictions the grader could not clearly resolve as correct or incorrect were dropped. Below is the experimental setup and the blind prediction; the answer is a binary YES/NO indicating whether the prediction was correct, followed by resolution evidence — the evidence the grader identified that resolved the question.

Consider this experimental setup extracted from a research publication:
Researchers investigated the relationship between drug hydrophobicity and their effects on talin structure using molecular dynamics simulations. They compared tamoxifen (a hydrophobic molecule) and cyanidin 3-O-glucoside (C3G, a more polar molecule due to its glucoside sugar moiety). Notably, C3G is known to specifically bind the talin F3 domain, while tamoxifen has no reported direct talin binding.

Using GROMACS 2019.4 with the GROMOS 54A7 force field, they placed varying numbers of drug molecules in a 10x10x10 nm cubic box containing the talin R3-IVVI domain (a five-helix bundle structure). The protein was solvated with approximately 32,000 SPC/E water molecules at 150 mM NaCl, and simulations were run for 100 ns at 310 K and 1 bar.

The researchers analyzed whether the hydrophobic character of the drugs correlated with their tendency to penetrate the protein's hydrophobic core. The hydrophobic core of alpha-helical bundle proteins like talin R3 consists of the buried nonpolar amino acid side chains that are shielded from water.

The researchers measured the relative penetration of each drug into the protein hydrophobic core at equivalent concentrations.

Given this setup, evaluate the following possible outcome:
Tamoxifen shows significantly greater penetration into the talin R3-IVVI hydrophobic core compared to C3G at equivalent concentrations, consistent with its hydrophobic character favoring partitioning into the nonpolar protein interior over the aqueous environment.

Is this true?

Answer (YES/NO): YES